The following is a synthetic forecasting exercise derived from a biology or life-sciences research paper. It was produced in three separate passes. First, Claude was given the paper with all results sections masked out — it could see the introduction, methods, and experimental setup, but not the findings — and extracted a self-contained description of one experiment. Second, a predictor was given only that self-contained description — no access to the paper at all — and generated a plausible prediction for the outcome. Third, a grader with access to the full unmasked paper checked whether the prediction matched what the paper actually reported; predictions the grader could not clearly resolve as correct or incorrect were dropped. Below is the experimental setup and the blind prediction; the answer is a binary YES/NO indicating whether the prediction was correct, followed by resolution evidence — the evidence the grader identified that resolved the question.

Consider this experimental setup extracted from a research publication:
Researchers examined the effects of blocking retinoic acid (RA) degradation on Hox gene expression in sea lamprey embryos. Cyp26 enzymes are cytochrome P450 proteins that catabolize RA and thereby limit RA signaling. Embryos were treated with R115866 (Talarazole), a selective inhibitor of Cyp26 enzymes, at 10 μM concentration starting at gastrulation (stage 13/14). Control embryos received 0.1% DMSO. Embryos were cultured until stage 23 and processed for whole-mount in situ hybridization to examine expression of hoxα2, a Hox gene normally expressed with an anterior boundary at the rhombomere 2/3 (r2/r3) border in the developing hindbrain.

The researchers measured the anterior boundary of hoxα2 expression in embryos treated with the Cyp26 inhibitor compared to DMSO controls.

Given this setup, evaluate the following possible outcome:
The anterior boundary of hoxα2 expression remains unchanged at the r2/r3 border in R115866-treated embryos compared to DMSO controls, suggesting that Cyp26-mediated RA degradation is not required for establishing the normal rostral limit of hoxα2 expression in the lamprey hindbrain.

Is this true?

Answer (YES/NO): NO